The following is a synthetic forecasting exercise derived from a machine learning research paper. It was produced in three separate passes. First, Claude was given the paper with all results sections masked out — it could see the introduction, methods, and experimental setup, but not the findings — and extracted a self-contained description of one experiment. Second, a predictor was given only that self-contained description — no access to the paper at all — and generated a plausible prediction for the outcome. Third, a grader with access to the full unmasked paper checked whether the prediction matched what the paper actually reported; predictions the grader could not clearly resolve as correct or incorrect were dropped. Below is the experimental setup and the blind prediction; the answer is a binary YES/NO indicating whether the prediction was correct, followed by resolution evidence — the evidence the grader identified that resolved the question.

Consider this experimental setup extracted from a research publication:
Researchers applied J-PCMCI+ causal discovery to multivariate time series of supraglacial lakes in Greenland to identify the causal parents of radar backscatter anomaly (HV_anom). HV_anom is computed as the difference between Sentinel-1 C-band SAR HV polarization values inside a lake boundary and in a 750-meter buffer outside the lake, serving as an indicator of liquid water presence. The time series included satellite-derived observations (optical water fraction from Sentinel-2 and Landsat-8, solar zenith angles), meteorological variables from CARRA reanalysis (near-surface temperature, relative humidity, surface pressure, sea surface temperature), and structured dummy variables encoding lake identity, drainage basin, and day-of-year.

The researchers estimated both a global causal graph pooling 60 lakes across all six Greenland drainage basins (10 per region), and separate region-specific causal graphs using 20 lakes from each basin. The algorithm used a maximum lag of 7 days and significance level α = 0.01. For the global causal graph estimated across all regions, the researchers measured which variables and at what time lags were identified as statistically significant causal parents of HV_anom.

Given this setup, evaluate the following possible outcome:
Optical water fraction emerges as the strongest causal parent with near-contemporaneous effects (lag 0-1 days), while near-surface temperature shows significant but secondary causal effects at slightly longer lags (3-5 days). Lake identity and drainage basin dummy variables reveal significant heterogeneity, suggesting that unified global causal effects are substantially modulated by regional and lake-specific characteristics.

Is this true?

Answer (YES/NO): NO